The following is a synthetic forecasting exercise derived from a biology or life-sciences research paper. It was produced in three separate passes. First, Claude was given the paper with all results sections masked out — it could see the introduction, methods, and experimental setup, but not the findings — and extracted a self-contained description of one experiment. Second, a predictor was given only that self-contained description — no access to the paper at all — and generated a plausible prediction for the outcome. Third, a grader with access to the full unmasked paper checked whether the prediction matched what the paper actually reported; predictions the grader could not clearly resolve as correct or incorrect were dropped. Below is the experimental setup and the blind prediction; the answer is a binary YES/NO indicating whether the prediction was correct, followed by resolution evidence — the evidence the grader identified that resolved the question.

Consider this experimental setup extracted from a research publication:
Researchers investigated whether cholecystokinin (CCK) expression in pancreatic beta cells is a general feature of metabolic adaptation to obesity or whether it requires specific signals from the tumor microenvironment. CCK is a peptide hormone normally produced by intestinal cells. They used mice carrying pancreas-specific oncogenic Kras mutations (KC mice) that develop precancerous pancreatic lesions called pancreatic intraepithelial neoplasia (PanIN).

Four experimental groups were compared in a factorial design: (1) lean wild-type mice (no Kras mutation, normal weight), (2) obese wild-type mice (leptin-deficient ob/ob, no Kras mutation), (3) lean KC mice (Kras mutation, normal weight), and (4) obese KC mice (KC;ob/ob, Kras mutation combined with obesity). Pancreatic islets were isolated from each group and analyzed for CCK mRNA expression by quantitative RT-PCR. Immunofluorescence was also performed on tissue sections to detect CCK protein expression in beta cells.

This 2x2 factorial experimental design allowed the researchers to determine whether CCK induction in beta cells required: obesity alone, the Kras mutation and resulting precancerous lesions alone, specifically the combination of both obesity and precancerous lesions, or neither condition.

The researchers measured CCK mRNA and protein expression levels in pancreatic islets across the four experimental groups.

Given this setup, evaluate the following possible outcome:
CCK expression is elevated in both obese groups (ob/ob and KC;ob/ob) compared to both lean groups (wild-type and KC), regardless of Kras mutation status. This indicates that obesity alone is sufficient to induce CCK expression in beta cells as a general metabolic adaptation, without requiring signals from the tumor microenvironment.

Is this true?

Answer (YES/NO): YES